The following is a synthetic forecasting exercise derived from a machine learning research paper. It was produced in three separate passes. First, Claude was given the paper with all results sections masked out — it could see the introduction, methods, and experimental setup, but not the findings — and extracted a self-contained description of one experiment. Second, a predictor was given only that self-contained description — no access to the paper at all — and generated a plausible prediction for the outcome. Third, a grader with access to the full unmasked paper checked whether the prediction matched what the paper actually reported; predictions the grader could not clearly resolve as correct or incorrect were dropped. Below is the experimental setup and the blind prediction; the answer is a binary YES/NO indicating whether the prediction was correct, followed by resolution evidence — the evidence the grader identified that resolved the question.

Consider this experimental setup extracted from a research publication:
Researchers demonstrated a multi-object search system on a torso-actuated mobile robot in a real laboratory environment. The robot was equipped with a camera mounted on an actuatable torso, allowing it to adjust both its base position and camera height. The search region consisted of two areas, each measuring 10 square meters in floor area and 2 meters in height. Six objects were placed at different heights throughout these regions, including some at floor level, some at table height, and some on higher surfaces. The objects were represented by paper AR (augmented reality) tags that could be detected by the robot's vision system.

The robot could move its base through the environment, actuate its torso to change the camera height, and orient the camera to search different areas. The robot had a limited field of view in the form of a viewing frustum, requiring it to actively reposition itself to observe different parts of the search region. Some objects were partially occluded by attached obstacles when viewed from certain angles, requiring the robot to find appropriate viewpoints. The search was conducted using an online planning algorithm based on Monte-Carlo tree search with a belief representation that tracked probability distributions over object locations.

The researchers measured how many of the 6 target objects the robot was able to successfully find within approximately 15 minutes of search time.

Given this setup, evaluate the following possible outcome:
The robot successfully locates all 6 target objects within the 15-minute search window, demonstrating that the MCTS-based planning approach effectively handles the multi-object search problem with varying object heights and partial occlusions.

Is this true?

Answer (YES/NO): NO